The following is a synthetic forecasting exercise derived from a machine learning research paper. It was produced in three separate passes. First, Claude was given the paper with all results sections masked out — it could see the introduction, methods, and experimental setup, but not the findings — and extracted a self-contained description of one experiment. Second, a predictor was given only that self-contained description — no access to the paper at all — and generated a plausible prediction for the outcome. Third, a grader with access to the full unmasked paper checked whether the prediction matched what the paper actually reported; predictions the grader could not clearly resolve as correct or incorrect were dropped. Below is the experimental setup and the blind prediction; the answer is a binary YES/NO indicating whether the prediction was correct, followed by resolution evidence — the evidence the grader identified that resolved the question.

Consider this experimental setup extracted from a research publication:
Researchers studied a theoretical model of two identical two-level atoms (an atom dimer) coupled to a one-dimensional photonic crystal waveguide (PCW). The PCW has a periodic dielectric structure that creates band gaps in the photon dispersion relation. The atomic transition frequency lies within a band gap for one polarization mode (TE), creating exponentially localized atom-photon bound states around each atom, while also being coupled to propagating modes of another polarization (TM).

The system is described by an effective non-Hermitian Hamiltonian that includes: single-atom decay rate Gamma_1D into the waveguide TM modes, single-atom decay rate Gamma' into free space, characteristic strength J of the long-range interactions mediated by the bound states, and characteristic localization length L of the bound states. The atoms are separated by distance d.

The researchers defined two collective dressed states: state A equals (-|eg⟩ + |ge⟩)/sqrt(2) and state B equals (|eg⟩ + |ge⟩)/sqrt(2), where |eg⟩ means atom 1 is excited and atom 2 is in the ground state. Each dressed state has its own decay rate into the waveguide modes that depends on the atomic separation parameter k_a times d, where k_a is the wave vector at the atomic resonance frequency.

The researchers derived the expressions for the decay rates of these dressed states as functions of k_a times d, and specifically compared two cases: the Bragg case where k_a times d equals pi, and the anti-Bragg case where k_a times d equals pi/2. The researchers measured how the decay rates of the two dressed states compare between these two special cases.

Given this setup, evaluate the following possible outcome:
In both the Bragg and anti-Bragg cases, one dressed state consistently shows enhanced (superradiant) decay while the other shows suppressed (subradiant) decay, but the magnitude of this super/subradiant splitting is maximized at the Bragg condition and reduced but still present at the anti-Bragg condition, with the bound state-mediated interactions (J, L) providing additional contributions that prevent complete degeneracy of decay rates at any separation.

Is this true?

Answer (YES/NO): NO